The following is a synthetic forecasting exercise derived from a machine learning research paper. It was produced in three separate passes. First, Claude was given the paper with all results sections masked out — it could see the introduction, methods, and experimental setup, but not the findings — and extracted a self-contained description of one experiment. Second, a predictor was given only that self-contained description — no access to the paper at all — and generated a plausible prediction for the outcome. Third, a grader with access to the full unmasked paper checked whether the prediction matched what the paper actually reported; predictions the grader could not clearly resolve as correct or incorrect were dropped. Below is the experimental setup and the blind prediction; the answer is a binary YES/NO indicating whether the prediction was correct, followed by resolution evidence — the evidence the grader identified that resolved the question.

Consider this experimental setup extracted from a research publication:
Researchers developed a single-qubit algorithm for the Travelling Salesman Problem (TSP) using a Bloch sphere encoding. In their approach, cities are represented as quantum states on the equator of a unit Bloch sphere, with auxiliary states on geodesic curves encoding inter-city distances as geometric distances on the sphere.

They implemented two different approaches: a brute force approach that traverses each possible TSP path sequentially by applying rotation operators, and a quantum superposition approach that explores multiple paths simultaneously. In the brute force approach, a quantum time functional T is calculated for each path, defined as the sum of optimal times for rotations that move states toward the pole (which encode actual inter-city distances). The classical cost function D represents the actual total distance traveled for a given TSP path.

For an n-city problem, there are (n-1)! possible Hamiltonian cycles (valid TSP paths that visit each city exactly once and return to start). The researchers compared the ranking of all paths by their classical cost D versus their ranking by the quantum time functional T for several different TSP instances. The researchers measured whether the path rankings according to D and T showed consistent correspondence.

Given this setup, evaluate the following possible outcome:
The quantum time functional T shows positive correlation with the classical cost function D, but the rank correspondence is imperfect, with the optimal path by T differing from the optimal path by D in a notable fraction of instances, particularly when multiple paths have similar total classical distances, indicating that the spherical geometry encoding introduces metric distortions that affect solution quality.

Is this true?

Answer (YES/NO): NO